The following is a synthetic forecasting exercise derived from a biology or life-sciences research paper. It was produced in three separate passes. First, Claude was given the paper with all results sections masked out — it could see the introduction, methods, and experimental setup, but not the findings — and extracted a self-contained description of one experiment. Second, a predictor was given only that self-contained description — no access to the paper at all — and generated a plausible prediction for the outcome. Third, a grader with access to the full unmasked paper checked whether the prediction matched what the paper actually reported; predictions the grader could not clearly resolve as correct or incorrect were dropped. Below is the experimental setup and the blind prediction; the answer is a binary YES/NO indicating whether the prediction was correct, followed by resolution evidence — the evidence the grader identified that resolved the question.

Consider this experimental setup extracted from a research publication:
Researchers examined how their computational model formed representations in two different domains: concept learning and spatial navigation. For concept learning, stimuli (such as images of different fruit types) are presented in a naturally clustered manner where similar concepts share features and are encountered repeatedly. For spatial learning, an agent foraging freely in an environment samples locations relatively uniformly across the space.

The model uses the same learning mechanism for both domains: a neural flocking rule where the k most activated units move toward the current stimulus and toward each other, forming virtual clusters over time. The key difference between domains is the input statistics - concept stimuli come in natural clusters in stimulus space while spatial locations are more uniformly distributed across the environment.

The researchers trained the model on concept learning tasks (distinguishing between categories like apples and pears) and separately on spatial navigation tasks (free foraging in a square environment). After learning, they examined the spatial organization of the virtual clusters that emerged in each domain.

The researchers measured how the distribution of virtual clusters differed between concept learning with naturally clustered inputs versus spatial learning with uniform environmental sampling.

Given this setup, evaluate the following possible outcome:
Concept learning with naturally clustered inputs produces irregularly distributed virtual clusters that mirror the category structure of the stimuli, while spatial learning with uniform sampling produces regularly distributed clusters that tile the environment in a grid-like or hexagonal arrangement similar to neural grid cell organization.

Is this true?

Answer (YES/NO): YES